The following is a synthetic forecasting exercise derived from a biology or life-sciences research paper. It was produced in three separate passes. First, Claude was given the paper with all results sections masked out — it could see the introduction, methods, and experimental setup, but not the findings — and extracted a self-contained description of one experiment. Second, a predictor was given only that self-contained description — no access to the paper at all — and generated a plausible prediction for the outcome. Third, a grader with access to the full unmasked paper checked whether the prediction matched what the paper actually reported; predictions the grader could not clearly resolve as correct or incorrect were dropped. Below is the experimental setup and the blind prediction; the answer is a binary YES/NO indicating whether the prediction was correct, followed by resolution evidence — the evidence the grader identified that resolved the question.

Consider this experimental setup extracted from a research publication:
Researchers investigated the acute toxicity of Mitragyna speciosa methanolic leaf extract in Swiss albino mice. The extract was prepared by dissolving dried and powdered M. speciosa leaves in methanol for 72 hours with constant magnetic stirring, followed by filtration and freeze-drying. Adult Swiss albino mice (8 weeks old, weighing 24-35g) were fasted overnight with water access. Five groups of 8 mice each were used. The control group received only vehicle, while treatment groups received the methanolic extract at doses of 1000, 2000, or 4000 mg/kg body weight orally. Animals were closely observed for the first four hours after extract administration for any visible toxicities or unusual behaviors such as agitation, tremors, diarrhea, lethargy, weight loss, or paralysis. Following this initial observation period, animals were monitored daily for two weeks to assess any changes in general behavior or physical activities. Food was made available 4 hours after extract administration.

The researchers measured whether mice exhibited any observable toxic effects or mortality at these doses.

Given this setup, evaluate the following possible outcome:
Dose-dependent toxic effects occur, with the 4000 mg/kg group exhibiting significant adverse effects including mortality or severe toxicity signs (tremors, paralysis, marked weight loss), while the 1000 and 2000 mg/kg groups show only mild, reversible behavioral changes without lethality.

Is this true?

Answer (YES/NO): NO